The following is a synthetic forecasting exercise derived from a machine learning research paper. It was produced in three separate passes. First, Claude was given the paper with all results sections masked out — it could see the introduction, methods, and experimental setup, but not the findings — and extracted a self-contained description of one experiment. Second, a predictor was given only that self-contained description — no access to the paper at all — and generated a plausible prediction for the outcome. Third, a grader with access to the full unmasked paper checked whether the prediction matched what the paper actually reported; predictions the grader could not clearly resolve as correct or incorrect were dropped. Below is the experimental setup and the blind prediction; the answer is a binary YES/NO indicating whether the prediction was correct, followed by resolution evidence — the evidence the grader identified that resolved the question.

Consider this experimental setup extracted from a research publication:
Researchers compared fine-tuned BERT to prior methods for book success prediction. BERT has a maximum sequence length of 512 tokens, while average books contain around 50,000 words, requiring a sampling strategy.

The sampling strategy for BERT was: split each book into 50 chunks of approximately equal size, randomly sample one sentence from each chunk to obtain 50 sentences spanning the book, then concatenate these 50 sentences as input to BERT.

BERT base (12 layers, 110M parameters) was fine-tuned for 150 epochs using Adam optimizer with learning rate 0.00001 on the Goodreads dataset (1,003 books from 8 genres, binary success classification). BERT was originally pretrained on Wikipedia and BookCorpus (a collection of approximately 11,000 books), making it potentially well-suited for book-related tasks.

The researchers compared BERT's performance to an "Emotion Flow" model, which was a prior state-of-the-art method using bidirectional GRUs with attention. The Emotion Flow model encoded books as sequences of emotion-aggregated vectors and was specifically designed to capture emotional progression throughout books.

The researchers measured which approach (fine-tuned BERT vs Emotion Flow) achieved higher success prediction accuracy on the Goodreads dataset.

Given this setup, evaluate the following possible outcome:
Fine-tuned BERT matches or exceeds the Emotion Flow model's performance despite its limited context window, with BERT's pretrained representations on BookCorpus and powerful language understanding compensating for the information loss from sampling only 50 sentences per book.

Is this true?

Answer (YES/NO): NO